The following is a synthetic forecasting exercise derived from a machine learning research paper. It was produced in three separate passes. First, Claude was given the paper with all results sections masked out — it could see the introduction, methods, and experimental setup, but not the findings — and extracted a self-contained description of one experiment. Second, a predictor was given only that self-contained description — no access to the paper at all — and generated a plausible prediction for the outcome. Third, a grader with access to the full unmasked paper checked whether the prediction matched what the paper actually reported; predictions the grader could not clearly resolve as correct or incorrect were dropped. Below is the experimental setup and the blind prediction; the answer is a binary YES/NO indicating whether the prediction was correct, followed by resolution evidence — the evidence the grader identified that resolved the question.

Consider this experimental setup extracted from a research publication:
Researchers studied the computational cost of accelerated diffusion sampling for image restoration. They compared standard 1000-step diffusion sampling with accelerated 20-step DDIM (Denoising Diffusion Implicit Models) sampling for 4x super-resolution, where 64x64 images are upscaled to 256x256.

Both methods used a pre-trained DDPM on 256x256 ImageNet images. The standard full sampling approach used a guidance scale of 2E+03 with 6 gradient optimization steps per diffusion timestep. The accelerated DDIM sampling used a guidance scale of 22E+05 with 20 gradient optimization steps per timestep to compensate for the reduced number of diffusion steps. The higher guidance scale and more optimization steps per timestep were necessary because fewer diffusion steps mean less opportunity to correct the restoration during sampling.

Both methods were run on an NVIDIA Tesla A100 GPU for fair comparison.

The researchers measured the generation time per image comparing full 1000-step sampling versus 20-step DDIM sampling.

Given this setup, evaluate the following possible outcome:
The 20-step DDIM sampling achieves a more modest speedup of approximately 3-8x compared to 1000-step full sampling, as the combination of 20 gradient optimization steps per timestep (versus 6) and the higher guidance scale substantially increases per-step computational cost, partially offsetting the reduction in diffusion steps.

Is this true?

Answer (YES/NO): NO